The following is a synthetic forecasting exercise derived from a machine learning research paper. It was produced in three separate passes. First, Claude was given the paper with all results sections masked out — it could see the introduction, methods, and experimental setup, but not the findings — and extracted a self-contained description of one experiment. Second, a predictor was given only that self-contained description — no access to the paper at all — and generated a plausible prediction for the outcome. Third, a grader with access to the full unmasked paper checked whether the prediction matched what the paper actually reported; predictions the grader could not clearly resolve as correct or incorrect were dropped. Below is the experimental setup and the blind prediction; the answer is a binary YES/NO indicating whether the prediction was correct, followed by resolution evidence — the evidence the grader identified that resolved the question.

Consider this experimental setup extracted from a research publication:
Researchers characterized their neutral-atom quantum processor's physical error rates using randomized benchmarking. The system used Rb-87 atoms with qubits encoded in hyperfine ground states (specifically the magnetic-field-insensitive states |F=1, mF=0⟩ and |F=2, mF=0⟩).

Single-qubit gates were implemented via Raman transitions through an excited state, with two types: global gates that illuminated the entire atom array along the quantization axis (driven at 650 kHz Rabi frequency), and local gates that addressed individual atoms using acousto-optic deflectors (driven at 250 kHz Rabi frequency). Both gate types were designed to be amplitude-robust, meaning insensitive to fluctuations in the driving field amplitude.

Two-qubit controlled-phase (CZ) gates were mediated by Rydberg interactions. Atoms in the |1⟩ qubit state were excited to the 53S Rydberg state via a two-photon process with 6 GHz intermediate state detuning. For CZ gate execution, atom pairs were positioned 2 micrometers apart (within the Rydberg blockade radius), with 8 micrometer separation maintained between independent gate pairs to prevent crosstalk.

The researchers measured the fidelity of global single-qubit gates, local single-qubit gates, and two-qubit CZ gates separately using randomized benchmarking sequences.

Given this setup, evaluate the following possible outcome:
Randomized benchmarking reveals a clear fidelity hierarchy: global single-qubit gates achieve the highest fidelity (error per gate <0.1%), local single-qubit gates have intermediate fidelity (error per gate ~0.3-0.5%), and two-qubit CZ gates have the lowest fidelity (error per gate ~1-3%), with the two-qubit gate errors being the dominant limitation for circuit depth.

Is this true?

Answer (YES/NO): NO